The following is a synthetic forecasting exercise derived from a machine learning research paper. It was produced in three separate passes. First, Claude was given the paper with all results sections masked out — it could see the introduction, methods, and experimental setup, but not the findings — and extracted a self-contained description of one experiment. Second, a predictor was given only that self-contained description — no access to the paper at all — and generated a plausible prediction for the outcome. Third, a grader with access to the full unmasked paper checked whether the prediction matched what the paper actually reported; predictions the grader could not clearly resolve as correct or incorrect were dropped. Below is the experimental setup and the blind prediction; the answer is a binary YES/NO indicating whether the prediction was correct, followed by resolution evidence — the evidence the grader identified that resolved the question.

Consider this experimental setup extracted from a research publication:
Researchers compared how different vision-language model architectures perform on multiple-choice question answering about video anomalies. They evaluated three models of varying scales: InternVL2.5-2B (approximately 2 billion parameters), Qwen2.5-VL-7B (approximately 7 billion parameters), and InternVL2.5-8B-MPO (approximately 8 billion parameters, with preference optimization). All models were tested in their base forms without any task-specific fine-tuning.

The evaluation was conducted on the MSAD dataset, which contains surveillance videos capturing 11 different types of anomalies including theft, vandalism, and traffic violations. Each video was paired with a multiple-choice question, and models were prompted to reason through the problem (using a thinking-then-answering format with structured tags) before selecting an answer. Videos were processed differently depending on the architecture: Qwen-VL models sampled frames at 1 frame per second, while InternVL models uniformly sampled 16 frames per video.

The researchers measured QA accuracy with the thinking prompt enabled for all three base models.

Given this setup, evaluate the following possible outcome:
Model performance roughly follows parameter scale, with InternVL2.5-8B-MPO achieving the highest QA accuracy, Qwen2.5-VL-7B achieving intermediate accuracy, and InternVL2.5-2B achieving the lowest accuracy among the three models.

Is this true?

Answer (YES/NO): YES